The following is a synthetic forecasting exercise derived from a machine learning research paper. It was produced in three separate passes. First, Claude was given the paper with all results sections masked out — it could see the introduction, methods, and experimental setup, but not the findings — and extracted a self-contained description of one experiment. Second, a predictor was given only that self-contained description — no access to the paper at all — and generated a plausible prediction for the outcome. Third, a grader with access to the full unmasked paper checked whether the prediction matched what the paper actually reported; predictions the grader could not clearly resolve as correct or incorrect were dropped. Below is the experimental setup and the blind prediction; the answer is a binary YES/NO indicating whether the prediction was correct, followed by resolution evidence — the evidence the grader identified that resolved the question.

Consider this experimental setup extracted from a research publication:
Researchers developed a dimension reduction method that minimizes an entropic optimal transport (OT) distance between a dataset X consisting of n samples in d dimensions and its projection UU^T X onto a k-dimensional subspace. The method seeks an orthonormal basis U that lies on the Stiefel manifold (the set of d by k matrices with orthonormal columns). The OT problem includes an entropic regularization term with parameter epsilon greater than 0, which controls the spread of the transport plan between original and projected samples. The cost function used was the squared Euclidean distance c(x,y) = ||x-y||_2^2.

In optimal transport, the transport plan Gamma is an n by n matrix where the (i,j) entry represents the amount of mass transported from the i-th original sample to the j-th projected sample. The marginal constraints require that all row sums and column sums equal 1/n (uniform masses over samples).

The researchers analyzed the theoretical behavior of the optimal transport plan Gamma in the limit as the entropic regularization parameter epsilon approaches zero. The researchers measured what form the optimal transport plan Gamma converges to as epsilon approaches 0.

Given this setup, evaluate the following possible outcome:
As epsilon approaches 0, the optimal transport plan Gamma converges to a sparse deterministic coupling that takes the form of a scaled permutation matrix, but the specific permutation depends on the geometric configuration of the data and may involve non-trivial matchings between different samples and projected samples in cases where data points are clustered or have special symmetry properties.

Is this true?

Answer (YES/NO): NO